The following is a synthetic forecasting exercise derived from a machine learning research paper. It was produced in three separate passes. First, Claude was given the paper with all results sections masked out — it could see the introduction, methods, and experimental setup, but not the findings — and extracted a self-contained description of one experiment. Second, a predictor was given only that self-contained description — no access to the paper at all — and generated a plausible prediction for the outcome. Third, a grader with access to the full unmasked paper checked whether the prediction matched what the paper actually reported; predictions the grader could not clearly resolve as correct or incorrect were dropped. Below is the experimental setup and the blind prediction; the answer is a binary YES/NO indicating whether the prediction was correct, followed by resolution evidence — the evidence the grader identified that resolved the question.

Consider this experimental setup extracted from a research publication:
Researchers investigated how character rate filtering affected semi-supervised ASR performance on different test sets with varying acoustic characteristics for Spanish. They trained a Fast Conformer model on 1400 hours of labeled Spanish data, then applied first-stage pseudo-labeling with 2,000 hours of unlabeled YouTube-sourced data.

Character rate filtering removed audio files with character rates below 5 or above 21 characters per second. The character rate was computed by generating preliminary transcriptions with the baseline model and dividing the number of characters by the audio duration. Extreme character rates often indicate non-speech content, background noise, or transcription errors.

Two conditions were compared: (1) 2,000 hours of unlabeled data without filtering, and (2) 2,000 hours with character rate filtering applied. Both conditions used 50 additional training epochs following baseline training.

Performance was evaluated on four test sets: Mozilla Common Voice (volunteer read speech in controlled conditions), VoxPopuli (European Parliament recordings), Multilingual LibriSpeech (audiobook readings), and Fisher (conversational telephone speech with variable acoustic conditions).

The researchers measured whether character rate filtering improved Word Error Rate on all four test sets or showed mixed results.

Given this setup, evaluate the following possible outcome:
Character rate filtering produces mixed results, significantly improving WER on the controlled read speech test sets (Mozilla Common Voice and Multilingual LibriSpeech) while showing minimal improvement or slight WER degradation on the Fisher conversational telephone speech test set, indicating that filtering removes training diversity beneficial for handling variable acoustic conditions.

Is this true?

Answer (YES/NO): NO